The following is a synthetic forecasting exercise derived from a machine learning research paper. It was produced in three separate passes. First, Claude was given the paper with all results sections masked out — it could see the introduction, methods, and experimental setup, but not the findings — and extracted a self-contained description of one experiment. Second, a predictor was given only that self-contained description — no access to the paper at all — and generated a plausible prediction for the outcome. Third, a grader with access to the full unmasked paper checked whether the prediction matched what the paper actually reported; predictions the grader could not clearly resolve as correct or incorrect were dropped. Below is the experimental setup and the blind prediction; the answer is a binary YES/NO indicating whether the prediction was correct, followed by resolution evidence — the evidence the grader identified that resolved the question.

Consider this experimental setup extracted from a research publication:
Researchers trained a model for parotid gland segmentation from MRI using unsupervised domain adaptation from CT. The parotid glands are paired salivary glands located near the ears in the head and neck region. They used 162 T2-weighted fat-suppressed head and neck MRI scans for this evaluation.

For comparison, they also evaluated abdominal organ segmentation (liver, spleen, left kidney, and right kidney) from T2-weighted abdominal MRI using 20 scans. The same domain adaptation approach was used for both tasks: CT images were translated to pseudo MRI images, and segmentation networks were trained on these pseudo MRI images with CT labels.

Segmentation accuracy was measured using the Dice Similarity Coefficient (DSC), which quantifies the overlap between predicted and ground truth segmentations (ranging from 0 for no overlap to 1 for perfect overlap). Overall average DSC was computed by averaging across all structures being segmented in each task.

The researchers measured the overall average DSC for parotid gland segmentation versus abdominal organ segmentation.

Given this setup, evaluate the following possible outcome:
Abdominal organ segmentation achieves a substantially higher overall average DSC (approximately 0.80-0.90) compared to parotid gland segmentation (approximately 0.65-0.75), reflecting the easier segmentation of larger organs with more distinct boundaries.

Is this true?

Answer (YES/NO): NO